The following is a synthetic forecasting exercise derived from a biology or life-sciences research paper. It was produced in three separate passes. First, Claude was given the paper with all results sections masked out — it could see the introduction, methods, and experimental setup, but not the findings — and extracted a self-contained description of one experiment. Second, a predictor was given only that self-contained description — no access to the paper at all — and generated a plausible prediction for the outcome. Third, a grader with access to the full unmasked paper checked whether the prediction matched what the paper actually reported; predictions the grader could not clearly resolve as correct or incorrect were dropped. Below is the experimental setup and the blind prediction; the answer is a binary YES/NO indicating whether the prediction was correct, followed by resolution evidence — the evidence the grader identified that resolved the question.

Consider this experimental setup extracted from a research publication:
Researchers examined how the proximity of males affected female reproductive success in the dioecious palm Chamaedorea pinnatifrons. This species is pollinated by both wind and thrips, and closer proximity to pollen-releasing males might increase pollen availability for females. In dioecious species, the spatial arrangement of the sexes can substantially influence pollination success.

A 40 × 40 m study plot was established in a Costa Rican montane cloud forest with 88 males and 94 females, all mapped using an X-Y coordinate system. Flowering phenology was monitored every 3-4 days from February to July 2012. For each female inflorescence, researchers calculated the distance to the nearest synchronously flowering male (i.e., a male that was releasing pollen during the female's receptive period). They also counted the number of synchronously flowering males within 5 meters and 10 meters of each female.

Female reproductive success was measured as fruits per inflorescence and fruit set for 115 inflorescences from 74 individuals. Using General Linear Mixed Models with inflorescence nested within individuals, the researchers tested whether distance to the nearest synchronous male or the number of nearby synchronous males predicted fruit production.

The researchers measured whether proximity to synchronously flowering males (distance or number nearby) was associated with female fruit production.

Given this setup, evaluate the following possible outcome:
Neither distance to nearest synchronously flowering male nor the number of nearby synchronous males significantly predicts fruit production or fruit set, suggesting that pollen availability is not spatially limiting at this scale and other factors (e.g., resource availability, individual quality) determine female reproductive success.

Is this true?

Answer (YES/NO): YES